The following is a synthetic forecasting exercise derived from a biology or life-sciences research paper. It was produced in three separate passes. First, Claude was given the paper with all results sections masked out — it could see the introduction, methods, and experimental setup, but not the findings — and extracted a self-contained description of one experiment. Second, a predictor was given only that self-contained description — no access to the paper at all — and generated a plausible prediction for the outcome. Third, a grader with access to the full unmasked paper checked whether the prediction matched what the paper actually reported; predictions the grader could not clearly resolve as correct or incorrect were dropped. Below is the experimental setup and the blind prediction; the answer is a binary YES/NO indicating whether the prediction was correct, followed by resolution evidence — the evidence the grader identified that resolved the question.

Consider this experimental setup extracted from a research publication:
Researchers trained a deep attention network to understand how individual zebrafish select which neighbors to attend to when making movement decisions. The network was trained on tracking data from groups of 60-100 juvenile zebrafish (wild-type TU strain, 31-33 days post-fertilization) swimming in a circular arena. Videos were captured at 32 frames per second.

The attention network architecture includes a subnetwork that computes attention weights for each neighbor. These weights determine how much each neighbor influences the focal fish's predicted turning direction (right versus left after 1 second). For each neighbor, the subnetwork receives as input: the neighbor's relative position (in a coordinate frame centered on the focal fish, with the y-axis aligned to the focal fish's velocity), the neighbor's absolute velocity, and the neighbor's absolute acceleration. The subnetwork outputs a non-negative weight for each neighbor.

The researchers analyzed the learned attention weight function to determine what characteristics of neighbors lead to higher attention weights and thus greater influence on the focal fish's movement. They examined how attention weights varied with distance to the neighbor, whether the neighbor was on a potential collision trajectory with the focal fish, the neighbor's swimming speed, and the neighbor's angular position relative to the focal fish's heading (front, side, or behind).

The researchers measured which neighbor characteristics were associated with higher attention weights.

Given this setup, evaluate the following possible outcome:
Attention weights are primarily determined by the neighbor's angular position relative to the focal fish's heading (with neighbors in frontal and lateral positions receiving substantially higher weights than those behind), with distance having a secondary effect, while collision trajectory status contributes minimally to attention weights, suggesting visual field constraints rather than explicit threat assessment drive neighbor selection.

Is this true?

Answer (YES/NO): NO